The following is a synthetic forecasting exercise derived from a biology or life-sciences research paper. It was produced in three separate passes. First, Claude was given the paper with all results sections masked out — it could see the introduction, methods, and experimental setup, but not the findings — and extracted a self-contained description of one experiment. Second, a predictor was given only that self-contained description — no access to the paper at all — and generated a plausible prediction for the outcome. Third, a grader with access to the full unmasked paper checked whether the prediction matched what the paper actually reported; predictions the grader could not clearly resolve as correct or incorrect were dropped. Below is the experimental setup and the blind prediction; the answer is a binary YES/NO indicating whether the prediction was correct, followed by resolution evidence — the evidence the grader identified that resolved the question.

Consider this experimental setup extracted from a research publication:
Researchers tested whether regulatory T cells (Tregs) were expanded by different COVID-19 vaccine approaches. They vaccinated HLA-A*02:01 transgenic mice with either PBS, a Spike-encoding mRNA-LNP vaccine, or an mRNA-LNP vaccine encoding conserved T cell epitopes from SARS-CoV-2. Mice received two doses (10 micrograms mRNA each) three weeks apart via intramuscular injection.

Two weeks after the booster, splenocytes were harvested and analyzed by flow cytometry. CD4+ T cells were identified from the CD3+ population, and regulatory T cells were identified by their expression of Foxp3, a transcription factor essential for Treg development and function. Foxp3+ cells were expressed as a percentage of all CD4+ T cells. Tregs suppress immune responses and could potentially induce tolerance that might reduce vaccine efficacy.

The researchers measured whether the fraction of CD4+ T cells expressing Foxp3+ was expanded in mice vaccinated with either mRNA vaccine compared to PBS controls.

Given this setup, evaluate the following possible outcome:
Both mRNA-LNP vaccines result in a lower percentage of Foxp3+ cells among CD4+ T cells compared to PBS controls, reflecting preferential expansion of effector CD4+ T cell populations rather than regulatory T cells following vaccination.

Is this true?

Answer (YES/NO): NO